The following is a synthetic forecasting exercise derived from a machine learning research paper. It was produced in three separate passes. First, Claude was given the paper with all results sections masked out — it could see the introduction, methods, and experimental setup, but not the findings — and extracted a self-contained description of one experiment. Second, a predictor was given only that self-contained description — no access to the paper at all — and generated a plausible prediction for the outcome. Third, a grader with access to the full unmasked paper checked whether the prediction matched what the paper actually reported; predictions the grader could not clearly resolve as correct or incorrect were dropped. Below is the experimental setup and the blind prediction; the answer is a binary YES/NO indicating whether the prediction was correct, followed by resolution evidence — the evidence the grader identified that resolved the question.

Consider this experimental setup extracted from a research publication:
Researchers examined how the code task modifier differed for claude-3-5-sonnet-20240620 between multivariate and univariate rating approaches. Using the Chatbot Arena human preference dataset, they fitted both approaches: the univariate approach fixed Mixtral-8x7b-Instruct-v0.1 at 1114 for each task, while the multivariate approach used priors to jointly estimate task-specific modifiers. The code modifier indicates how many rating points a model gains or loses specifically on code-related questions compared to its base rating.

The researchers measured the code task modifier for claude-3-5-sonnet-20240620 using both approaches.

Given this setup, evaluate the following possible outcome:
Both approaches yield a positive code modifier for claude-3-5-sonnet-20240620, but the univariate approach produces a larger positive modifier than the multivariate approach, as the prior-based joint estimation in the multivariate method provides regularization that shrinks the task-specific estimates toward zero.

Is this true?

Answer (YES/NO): NO